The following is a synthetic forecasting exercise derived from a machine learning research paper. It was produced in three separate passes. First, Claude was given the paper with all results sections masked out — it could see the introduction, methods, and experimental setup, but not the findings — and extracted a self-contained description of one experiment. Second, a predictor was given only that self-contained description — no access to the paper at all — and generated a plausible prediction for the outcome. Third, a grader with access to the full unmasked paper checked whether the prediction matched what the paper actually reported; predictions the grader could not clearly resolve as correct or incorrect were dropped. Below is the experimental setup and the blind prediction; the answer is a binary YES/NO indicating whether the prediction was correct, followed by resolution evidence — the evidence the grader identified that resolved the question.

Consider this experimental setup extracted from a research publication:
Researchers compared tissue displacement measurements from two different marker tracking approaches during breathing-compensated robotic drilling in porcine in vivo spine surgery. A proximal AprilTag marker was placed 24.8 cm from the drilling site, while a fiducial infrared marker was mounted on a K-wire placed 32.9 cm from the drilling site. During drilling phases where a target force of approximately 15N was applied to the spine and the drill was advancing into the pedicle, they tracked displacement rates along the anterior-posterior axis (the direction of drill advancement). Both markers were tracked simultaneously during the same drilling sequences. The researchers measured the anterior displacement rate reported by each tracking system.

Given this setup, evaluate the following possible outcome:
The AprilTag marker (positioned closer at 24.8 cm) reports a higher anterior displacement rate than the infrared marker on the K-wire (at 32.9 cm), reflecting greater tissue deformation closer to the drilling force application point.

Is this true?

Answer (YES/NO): YES